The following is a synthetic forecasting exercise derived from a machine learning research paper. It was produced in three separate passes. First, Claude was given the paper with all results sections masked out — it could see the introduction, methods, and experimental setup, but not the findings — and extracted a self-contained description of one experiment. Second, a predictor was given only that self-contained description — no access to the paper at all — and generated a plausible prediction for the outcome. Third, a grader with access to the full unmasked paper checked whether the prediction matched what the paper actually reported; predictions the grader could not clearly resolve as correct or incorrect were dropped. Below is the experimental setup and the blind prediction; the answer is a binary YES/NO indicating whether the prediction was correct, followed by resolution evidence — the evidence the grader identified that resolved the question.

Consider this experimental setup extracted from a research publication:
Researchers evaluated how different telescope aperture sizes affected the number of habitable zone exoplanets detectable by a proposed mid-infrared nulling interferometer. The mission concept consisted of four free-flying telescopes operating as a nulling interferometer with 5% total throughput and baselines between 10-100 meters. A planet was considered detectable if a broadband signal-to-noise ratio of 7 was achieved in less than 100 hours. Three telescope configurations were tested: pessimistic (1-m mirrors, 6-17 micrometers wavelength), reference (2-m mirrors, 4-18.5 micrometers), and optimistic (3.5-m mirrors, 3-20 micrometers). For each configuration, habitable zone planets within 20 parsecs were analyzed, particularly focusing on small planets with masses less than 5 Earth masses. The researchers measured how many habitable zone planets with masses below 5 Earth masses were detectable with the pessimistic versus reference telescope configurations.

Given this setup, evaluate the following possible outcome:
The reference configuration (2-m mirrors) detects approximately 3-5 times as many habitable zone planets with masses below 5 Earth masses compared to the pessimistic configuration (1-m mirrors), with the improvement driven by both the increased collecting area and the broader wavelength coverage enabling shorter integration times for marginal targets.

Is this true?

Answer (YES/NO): NO